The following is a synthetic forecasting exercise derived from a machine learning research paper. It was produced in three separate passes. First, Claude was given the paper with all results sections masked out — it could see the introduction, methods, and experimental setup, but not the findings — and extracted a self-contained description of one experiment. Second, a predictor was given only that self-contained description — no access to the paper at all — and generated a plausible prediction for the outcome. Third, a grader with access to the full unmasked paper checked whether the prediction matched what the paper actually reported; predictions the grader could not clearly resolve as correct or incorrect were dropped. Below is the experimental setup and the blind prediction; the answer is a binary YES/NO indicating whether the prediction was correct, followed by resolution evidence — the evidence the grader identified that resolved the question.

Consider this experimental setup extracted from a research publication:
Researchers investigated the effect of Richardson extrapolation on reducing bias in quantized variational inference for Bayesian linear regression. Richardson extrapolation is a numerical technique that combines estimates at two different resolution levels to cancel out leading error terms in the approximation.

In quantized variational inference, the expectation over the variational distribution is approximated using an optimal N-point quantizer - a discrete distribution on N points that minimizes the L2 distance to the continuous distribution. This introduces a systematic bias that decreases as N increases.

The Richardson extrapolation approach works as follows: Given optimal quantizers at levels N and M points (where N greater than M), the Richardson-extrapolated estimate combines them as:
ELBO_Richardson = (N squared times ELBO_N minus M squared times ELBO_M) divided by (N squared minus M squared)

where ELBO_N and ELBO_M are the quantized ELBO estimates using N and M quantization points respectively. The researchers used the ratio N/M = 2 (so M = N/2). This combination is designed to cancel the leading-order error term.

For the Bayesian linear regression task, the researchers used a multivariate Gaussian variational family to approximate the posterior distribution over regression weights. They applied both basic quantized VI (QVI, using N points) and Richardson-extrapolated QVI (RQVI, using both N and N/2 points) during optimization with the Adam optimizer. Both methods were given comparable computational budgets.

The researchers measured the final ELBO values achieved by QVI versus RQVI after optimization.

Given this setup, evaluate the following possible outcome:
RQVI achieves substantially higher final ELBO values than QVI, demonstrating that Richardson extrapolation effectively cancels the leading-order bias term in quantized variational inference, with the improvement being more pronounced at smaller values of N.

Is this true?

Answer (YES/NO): NO